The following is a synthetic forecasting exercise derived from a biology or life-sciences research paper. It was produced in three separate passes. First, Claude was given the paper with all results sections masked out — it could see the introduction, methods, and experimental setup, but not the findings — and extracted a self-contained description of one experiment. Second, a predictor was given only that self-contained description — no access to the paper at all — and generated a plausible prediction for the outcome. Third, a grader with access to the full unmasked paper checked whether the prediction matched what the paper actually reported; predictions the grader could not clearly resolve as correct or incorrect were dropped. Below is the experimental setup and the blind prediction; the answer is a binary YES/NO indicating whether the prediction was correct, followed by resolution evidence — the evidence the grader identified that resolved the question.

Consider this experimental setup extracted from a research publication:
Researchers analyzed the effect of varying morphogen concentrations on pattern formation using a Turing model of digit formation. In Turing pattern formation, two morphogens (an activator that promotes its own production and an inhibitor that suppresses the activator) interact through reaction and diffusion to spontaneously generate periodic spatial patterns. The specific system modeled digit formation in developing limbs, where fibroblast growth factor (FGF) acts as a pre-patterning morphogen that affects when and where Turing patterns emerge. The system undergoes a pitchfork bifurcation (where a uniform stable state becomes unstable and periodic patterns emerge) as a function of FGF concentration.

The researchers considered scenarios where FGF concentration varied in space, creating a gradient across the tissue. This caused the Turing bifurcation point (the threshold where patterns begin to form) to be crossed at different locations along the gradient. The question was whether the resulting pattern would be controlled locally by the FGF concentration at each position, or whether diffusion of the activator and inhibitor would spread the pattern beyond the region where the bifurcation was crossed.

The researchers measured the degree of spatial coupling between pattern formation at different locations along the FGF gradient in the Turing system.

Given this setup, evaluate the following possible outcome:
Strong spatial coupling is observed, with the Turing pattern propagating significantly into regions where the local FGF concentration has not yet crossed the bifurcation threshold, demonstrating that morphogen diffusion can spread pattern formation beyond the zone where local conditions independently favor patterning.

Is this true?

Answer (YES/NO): NO